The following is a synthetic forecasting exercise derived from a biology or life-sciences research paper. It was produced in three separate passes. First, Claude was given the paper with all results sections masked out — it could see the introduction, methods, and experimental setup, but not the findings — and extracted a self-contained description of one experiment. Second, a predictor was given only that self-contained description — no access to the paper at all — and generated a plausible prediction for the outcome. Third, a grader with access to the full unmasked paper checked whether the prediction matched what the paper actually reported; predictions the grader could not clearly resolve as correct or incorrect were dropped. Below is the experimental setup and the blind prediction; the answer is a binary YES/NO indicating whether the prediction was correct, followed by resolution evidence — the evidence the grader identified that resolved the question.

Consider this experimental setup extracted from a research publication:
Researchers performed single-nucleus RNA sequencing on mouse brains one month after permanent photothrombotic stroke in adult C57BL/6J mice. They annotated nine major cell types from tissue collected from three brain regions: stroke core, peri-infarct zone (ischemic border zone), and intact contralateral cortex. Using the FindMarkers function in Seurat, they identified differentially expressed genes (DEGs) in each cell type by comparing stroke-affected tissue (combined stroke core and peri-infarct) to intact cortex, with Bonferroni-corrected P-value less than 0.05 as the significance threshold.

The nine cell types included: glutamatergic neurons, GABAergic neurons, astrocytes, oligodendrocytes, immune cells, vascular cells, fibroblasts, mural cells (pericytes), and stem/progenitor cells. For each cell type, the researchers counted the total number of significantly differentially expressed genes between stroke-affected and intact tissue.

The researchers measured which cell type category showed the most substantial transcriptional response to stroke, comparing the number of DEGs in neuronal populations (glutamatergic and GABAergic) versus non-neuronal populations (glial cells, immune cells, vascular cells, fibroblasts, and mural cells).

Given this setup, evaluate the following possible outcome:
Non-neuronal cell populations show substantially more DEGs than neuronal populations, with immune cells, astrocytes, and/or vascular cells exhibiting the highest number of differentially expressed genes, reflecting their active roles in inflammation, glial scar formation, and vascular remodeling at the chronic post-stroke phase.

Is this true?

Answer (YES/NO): NO